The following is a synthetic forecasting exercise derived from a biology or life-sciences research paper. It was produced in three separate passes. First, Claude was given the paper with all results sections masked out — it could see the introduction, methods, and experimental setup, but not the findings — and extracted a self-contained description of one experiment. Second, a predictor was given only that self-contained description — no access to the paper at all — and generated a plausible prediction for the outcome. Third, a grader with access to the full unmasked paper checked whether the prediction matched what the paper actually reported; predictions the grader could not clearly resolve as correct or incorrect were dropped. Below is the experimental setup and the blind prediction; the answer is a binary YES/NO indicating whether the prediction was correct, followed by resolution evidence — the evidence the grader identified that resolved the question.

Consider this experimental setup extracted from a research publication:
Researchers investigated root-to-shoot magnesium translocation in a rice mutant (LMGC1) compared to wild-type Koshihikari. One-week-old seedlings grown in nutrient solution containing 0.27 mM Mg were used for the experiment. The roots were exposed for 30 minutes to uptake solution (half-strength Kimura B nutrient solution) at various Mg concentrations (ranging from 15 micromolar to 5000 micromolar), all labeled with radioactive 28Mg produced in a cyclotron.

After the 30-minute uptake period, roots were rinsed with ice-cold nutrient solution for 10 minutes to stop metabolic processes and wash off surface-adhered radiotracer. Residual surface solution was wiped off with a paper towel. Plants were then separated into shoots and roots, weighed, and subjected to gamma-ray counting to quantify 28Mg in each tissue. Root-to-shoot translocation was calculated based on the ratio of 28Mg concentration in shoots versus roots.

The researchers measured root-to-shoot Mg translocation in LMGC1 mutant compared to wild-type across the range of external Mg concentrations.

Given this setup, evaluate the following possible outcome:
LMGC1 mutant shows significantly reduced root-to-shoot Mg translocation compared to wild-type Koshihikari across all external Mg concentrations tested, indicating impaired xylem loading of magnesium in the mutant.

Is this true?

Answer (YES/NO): NO